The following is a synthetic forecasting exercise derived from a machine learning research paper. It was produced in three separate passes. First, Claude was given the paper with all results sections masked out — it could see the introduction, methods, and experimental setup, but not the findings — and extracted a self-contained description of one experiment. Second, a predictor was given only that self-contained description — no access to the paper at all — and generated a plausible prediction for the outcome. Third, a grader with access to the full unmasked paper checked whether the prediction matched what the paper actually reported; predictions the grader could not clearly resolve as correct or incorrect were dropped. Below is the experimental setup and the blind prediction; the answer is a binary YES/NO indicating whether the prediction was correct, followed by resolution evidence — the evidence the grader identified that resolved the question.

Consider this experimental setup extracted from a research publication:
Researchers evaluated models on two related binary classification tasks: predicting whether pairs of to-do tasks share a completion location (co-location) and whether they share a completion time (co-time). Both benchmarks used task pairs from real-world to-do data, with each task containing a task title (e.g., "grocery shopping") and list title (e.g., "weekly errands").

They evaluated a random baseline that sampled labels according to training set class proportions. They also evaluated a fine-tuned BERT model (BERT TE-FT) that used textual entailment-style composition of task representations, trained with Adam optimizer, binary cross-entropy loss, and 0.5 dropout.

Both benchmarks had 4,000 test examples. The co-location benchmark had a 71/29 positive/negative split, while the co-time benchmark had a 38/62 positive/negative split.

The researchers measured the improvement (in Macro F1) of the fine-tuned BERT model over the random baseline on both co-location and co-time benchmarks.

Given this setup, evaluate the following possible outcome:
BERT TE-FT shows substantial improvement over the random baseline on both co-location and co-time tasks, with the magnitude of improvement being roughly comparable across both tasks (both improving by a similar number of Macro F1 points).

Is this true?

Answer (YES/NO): NO